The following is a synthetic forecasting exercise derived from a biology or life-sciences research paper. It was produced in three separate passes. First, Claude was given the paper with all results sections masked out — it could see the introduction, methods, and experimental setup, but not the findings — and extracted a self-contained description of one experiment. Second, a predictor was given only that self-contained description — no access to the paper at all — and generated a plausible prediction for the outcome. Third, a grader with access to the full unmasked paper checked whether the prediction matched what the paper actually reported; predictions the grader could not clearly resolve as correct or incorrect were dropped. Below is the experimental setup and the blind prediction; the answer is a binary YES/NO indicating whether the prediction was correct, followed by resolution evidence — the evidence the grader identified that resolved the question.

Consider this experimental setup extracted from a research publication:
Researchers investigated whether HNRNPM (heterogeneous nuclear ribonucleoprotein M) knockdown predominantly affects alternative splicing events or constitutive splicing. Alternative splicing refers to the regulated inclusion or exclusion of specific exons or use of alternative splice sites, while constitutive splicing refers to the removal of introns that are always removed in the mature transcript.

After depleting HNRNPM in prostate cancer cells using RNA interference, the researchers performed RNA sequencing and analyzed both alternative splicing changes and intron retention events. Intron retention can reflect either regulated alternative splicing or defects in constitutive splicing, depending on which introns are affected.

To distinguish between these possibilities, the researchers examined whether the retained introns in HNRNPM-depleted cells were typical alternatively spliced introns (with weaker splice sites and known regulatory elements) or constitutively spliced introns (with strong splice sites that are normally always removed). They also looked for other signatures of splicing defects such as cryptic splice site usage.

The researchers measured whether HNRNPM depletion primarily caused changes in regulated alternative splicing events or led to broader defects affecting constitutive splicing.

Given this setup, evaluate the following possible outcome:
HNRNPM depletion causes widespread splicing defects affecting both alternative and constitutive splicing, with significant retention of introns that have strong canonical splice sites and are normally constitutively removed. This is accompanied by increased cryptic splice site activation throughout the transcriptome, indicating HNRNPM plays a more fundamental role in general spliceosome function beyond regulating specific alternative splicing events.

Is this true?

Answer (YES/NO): NO